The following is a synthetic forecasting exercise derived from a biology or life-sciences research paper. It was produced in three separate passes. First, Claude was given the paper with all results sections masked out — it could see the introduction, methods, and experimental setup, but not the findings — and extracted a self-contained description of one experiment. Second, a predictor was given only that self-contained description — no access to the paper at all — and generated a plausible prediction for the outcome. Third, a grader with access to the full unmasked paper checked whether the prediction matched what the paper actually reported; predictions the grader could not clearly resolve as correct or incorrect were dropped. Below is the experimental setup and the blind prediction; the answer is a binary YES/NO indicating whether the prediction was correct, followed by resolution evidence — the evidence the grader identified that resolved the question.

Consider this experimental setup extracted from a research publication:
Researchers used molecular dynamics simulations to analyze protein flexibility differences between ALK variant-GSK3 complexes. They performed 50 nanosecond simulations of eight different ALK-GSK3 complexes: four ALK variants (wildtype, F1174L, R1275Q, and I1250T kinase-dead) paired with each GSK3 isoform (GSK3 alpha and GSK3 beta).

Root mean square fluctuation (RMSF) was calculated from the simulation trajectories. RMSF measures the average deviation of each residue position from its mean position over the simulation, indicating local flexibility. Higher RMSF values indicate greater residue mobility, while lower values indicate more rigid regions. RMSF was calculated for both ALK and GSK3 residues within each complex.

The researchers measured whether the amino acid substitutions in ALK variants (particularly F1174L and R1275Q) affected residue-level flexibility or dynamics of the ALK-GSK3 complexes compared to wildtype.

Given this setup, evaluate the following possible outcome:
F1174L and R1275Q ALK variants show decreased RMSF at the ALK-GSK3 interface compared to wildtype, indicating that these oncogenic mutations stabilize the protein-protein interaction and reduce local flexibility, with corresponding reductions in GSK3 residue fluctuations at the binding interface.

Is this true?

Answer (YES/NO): NO